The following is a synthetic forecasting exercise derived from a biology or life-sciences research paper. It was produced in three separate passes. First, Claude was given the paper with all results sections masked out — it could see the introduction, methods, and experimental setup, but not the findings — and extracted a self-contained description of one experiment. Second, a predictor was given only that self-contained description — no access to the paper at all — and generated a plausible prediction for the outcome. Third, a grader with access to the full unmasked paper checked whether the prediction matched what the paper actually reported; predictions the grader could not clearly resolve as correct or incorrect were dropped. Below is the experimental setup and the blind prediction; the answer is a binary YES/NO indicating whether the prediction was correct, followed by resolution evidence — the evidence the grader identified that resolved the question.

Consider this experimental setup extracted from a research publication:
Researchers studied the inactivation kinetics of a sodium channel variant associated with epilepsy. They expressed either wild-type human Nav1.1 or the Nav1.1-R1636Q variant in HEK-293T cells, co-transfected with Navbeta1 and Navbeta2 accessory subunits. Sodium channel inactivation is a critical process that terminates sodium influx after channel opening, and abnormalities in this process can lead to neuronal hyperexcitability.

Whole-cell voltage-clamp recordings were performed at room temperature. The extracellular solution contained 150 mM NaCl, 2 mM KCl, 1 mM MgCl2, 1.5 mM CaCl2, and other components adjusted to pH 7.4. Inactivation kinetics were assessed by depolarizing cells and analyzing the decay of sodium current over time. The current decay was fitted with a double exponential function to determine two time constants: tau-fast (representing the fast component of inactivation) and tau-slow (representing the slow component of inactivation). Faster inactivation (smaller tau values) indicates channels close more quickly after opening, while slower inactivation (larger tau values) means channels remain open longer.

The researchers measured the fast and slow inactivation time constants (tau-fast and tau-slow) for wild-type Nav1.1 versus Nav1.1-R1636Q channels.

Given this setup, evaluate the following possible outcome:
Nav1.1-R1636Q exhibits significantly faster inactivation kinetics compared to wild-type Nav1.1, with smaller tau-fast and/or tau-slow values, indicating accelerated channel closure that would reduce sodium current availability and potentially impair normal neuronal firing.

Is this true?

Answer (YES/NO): NO